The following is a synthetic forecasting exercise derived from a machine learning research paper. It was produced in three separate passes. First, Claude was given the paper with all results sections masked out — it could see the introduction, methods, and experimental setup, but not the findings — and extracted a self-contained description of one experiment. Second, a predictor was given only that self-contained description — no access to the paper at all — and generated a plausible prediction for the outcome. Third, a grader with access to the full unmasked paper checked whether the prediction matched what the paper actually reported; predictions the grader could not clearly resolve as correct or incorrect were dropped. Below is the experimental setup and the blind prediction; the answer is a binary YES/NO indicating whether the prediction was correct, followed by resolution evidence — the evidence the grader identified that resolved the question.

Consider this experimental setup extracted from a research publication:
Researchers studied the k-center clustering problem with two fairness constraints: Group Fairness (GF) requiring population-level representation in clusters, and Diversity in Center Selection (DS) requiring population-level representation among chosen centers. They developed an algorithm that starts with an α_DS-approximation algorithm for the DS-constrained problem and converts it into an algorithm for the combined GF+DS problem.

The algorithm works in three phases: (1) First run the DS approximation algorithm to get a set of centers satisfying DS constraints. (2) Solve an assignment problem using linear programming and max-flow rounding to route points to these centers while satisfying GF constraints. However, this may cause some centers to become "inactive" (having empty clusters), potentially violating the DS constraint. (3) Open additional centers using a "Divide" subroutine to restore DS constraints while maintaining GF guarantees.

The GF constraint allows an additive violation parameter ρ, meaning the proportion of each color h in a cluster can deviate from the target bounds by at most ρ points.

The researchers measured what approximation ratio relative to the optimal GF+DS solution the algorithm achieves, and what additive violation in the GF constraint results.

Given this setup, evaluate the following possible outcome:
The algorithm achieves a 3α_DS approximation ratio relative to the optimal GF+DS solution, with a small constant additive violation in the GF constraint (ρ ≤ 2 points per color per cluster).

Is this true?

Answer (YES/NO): NO